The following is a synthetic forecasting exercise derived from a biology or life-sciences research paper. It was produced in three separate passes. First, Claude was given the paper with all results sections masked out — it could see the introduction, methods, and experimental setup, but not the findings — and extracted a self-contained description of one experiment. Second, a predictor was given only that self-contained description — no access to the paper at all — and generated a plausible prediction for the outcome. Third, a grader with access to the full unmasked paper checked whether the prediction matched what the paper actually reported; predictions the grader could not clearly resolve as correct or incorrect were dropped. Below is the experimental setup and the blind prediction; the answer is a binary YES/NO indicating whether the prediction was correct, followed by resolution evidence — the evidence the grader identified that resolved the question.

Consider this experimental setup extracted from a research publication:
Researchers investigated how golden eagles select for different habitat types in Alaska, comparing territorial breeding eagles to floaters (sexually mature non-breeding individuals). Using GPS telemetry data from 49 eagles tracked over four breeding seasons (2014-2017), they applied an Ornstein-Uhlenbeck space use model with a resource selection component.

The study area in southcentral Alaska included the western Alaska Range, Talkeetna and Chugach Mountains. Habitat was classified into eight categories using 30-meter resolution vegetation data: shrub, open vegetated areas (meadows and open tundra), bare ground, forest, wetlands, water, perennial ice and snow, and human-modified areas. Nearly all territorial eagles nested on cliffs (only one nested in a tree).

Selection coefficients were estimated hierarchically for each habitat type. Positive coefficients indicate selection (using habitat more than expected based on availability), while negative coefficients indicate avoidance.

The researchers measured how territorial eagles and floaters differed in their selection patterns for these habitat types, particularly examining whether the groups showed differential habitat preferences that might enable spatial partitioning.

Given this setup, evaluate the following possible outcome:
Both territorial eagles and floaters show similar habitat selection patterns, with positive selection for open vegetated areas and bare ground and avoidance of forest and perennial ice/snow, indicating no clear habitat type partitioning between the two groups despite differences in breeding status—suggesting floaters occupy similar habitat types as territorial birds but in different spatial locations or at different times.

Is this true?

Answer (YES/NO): NO